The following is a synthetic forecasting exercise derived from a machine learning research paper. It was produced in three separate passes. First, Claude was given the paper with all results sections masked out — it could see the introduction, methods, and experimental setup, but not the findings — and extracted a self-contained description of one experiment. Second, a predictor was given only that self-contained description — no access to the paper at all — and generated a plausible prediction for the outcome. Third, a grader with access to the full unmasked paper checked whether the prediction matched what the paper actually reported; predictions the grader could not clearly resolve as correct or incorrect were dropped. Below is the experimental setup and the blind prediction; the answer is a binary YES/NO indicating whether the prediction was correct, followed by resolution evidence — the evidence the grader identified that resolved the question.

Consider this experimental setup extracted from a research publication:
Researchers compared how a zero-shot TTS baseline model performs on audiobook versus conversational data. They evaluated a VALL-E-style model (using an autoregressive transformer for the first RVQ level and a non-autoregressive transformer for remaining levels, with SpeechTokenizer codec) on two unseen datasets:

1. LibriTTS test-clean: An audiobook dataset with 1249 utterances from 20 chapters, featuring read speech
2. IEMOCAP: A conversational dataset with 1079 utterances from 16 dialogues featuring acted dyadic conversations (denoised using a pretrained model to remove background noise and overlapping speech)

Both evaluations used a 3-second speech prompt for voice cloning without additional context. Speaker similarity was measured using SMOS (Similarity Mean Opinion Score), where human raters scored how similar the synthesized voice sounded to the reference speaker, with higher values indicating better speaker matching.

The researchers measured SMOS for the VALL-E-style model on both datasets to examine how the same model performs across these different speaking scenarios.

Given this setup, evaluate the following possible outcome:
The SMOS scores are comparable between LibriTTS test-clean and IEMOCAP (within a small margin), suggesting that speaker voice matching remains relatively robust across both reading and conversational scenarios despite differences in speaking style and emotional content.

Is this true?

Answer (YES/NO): NO